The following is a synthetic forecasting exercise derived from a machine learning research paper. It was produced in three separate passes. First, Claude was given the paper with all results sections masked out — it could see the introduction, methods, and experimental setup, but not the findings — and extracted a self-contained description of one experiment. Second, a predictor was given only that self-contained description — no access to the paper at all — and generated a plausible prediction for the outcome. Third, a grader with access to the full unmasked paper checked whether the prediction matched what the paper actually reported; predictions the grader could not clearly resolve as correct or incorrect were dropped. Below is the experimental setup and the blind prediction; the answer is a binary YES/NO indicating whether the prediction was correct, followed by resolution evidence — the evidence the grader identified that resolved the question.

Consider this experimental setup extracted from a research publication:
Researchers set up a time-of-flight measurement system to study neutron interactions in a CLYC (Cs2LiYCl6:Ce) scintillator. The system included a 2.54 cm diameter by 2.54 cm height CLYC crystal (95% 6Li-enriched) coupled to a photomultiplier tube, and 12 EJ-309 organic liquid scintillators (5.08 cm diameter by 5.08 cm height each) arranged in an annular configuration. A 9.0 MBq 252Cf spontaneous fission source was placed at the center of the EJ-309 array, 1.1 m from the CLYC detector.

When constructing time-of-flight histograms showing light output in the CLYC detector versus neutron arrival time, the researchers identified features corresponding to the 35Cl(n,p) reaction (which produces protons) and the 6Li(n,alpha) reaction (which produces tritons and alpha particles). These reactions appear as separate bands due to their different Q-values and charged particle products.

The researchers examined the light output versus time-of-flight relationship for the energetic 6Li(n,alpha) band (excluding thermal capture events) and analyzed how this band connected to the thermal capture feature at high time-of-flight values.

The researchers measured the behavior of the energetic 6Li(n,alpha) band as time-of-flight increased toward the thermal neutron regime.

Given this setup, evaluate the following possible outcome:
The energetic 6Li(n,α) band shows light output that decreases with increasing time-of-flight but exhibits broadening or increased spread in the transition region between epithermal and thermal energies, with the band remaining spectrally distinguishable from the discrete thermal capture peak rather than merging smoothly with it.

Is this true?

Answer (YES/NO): NO